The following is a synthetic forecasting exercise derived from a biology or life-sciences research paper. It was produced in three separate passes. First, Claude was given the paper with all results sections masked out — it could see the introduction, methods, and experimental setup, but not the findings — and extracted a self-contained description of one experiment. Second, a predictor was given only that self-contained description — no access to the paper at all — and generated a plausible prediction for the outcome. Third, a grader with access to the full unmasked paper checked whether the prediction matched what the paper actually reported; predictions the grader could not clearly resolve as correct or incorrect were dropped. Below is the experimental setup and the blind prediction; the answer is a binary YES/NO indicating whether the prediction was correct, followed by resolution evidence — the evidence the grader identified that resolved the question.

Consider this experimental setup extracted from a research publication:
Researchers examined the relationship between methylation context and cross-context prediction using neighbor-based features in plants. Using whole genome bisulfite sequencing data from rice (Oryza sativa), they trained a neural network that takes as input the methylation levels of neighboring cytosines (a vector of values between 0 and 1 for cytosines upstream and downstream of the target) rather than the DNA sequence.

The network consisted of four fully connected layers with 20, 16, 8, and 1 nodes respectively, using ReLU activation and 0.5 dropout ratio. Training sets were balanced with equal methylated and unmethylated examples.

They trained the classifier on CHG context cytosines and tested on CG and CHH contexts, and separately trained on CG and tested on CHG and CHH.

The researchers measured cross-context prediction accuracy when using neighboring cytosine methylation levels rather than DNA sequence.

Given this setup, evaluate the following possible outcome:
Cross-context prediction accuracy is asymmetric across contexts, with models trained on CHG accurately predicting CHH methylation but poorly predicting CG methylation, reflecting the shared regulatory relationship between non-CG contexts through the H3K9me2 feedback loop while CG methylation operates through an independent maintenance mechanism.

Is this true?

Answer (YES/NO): NO